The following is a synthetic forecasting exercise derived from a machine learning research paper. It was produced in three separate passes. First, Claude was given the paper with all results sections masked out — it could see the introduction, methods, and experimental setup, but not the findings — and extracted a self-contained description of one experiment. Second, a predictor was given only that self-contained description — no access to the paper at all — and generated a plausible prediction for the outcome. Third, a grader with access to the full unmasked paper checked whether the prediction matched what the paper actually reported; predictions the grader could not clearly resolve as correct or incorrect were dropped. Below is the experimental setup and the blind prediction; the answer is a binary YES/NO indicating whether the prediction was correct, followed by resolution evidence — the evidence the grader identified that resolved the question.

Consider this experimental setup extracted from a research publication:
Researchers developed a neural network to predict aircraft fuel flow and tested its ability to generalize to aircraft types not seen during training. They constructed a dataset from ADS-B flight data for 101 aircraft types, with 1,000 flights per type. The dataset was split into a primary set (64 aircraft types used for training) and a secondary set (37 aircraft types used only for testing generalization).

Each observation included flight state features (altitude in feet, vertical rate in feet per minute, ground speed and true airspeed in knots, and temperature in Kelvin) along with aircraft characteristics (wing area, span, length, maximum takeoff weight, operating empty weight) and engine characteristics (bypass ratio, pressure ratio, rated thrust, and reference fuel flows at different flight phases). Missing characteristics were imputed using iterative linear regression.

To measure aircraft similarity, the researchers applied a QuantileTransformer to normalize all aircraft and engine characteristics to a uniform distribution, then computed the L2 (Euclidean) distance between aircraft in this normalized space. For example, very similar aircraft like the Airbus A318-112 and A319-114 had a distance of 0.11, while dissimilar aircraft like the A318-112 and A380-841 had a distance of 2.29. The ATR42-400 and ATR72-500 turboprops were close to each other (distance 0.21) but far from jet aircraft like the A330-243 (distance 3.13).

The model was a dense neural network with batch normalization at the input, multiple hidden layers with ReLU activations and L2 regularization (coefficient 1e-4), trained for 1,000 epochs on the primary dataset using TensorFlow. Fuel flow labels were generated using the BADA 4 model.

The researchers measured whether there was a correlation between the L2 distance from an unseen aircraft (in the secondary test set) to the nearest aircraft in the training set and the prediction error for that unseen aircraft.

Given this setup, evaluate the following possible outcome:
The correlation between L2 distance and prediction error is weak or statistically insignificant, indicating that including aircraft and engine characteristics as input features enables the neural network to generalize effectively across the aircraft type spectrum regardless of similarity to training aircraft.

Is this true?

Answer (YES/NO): NO